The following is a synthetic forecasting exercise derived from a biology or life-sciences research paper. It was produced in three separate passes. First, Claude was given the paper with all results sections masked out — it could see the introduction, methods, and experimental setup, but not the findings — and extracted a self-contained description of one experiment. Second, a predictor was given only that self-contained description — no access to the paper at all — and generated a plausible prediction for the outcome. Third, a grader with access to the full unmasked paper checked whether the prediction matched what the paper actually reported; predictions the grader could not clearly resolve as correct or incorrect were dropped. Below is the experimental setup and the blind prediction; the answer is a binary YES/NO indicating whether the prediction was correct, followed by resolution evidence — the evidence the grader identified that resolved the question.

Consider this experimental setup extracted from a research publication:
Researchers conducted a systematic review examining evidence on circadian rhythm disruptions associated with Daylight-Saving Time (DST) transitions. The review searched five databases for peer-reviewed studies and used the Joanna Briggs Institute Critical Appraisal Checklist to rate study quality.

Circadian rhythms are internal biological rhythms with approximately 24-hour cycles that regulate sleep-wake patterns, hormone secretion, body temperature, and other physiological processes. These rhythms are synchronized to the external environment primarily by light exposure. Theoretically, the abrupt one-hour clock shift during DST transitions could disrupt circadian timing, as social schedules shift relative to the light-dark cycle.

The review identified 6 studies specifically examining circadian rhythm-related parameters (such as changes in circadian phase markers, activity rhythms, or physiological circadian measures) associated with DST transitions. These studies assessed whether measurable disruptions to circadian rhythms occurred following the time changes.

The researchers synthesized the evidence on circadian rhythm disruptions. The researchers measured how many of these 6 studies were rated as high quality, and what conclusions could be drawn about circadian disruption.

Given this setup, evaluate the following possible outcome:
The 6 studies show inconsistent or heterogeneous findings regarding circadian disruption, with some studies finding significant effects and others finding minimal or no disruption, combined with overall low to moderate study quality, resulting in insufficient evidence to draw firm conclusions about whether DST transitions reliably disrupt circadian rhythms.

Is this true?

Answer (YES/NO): YES